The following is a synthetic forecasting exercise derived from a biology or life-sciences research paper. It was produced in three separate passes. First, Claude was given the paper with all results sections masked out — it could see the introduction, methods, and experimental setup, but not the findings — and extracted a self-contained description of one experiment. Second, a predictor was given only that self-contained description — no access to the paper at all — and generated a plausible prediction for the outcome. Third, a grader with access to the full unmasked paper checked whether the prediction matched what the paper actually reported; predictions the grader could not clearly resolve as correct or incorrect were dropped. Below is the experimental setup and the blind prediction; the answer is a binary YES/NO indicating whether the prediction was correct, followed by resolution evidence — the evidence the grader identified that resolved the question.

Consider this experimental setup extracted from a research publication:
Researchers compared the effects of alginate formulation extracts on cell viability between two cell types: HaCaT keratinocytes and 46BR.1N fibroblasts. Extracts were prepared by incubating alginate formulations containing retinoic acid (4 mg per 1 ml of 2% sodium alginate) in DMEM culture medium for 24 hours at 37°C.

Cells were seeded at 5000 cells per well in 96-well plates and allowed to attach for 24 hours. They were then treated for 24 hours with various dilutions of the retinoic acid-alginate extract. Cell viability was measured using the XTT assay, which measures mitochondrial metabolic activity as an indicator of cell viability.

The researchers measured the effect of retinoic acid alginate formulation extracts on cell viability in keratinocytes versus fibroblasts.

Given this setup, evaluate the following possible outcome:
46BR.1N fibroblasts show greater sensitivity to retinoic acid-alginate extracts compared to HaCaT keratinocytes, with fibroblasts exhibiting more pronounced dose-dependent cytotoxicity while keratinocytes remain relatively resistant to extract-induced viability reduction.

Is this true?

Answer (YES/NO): NO